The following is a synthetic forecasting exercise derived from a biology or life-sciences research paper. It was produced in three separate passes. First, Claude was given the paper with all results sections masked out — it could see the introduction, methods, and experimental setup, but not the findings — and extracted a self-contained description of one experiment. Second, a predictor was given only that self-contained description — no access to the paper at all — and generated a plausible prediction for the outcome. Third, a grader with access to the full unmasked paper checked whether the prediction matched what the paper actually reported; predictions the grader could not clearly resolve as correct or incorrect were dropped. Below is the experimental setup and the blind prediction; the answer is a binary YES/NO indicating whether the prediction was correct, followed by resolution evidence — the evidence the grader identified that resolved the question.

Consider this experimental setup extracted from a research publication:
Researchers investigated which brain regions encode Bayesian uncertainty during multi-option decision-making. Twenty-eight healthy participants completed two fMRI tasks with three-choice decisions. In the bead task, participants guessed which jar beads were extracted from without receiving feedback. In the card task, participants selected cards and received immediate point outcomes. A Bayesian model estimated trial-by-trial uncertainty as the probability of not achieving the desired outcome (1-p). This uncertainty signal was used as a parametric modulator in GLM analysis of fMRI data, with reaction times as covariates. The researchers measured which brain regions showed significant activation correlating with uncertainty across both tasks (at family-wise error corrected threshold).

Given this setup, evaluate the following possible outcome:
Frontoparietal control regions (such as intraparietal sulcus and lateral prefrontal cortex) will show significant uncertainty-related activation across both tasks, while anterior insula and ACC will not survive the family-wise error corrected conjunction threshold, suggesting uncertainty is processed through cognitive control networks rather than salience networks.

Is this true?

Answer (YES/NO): NO